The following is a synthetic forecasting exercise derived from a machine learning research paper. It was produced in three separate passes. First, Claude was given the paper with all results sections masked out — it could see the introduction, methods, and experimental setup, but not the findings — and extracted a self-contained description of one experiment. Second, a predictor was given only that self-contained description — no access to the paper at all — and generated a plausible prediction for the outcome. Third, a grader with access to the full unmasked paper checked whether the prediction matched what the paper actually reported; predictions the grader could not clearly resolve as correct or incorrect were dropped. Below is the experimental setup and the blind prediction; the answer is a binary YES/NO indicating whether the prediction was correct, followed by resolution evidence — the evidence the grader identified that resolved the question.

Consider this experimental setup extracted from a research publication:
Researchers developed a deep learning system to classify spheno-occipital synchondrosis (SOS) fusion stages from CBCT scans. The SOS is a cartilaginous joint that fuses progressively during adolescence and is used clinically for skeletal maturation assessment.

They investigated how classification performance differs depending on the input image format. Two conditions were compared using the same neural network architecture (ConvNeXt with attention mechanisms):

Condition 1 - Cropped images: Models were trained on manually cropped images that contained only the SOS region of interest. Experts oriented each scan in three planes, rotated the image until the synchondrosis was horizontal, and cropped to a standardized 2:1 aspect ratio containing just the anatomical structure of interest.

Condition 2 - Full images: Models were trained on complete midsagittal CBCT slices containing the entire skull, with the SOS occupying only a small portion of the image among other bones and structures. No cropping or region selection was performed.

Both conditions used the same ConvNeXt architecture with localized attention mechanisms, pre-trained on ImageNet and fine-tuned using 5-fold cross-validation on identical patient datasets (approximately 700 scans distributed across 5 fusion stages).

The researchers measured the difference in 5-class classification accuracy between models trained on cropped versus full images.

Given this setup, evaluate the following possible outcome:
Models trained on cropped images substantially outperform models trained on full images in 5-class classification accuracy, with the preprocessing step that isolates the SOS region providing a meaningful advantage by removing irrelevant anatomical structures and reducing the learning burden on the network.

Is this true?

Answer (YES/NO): YES